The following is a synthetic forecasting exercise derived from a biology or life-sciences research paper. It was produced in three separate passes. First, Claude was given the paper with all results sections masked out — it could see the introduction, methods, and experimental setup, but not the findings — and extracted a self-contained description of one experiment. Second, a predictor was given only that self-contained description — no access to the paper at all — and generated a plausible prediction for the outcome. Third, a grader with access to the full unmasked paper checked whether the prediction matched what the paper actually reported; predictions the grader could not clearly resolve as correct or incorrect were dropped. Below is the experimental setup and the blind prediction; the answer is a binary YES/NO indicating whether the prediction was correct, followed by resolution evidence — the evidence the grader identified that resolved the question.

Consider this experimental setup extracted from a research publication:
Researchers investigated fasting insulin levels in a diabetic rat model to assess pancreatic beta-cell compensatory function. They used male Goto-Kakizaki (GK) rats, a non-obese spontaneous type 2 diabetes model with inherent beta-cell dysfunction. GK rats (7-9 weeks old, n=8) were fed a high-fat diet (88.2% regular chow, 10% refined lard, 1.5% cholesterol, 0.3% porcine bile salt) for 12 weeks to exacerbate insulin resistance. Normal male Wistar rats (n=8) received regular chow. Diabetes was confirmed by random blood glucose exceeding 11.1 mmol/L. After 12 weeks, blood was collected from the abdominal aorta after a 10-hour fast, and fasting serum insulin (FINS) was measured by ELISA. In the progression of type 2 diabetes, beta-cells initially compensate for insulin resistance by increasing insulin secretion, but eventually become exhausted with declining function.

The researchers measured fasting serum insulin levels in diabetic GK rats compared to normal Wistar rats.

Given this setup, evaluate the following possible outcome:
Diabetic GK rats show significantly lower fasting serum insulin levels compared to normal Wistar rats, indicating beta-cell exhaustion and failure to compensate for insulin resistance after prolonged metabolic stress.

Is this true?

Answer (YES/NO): NO